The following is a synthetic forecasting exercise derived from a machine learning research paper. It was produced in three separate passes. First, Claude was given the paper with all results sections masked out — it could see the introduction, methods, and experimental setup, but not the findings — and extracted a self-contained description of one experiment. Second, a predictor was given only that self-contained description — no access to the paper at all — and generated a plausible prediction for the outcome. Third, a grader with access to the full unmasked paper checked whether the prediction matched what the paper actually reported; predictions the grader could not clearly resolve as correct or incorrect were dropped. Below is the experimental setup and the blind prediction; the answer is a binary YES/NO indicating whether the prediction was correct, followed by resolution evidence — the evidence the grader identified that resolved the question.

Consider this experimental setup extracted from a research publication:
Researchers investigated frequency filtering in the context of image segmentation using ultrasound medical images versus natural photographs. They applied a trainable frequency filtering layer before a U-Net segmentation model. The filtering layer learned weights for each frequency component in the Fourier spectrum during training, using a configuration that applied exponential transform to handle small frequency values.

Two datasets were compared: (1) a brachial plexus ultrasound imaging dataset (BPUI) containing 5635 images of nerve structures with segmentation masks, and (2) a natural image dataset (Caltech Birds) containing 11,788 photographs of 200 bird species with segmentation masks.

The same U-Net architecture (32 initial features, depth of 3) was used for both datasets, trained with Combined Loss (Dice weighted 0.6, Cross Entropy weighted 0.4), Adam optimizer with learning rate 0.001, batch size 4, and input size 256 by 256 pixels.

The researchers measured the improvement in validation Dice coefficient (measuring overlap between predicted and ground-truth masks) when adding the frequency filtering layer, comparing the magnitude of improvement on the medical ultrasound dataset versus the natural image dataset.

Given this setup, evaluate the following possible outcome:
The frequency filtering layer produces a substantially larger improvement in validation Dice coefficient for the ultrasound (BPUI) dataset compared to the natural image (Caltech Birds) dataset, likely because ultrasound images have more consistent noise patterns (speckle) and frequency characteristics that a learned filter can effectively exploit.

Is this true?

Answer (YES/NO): YES